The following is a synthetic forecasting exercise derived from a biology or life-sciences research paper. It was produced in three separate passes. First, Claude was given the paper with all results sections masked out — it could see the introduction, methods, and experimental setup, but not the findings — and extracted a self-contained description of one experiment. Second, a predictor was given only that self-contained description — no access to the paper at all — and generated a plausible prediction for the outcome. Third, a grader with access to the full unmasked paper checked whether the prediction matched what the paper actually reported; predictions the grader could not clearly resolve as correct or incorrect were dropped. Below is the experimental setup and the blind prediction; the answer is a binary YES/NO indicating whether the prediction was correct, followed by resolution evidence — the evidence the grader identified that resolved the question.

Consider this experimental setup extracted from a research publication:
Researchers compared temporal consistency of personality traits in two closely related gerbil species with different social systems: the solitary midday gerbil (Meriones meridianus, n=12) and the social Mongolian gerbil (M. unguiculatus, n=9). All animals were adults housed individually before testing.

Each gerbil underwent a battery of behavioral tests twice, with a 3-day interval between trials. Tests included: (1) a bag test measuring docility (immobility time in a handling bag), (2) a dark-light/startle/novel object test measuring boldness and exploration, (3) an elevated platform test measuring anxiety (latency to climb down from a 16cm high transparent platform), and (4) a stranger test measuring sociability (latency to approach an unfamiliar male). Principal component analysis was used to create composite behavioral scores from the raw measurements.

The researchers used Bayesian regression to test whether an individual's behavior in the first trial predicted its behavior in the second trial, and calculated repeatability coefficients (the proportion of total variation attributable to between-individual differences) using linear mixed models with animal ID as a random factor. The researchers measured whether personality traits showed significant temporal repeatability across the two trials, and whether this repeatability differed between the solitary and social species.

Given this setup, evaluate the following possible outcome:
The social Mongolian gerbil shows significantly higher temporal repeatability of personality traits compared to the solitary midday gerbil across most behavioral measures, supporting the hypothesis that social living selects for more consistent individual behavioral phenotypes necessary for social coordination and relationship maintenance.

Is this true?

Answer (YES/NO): NO